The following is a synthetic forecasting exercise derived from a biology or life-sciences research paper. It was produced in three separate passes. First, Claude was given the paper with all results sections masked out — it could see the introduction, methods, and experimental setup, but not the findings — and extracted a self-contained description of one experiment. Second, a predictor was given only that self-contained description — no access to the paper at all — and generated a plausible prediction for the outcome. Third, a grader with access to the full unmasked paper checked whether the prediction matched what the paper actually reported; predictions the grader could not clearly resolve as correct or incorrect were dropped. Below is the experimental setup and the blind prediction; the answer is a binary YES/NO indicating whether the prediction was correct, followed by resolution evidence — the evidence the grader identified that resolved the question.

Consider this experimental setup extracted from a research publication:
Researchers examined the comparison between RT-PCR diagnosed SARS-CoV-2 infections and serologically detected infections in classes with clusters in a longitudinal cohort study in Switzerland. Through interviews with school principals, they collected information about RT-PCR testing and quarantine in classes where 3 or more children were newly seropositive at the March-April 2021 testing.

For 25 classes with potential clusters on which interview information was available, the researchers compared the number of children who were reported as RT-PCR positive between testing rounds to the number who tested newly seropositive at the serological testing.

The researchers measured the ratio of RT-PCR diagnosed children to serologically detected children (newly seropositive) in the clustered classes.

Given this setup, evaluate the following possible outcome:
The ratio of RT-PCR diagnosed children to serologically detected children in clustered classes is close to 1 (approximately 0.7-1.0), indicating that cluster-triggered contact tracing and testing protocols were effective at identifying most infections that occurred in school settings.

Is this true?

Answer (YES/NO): NO